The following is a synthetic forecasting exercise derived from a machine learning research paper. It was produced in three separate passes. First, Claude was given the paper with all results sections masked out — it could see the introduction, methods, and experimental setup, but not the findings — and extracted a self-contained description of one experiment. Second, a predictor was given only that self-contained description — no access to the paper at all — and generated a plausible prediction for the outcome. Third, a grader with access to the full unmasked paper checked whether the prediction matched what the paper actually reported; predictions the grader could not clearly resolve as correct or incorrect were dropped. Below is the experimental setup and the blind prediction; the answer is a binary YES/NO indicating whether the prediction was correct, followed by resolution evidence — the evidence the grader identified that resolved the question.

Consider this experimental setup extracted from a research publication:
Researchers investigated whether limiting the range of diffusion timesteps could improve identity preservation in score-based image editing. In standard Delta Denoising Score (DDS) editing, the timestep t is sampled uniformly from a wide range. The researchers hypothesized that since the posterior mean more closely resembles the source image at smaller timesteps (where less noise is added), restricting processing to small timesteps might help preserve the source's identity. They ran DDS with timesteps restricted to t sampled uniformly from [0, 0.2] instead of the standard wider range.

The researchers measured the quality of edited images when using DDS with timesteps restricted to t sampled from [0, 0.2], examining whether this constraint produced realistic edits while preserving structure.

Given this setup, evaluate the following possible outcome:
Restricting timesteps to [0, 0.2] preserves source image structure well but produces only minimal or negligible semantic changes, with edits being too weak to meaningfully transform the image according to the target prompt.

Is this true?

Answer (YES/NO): NO